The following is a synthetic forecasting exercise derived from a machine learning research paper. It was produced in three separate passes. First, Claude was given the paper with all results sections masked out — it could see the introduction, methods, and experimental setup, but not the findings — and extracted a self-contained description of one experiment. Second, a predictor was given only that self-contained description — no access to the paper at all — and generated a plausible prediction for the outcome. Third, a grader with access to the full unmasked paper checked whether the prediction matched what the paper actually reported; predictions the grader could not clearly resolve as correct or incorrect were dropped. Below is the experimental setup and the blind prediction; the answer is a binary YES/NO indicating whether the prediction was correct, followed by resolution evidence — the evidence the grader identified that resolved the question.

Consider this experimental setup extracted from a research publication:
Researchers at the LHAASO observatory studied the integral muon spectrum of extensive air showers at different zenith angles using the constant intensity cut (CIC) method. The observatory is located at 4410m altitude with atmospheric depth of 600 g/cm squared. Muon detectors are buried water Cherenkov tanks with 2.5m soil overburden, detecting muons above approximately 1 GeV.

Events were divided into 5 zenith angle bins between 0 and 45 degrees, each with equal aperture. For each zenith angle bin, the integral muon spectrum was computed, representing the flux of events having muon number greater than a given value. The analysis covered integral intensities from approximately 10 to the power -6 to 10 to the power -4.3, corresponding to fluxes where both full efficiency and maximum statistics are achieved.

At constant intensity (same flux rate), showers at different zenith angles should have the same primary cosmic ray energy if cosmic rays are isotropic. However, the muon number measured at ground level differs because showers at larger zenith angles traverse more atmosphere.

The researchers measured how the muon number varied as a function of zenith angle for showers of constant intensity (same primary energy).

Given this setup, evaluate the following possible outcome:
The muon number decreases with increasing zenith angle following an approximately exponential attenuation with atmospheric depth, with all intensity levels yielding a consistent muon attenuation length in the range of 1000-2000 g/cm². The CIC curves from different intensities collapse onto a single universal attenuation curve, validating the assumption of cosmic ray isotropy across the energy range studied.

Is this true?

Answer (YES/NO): NO